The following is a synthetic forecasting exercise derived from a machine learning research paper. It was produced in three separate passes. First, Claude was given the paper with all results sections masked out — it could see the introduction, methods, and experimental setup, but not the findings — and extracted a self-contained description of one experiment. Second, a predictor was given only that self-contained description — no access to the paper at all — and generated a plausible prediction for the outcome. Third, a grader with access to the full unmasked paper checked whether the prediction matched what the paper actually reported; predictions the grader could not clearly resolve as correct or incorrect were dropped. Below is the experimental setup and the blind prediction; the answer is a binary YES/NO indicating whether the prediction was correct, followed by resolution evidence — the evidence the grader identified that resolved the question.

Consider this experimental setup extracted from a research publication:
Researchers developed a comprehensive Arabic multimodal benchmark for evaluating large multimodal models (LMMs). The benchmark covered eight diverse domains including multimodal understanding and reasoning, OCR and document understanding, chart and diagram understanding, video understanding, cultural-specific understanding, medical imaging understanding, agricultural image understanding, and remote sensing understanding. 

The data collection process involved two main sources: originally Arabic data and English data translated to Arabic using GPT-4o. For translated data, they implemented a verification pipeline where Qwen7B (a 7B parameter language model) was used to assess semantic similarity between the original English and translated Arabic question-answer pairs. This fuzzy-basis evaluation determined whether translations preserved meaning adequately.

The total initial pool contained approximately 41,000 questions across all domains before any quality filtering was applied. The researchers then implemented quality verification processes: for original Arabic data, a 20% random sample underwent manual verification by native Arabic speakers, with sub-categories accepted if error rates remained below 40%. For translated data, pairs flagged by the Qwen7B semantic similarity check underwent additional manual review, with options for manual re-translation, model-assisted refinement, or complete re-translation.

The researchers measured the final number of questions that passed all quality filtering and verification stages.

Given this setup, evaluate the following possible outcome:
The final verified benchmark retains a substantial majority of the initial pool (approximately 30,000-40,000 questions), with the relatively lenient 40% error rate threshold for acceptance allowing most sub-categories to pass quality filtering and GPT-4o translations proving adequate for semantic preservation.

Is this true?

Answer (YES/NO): NO